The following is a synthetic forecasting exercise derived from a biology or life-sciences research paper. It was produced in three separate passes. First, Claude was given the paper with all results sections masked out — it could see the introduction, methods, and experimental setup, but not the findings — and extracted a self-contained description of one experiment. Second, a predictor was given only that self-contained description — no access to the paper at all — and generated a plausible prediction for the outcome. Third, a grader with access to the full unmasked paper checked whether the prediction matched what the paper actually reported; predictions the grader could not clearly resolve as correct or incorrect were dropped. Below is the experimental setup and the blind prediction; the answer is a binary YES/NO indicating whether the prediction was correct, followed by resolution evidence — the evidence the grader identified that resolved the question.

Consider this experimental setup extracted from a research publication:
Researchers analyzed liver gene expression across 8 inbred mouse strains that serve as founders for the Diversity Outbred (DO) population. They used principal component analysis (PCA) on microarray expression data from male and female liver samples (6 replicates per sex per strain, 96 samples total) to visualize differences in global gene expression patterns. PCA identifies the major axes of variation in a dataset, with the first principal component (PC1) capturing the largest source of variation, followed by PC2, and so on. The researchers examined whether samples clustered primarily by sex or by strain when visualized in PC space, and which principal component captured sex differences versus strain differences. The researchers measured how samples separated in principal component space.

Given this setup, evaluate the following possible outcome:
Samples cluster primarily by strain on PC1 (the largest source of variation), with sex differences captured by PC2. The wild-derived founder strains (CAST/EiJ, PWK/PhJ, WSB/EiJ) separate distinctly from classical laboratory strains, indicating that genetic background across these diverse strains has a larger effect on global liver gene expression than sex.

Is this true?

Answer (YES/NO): NO